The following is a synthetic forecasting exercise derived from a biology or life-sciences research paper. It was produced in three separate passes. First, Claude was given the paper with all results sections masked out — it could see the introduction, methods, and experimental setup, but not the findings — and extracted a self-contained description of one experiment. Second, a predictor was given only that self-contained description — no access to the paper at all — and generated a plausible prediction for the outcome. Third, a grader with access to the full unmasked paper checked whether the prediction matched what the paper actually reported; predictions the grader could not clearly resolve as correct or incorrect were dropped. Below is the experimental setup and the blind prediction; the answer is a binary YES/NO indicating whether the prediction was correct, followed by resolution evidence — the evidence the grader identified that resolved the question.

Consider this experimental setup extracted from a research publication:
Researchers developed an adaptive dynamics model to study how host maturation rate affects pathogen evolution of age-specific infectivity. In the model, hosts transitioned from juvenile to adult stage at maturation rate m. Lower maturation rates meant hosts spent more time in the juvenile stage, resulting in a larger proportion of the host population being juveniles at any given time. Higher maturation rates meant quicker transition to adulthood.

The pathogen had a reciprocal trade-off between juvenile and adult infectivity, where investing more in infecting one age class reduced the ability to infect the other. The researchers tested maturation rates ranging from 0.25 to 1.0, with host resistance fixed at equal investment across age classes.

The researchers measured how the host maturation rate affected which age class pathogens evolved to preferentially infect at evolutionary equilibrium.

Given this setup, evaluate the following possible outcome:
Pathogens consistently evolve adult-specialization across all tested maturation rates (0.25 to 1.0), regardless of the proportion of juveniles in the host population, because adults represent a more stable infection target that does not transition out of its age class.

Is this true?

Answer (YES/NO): NO